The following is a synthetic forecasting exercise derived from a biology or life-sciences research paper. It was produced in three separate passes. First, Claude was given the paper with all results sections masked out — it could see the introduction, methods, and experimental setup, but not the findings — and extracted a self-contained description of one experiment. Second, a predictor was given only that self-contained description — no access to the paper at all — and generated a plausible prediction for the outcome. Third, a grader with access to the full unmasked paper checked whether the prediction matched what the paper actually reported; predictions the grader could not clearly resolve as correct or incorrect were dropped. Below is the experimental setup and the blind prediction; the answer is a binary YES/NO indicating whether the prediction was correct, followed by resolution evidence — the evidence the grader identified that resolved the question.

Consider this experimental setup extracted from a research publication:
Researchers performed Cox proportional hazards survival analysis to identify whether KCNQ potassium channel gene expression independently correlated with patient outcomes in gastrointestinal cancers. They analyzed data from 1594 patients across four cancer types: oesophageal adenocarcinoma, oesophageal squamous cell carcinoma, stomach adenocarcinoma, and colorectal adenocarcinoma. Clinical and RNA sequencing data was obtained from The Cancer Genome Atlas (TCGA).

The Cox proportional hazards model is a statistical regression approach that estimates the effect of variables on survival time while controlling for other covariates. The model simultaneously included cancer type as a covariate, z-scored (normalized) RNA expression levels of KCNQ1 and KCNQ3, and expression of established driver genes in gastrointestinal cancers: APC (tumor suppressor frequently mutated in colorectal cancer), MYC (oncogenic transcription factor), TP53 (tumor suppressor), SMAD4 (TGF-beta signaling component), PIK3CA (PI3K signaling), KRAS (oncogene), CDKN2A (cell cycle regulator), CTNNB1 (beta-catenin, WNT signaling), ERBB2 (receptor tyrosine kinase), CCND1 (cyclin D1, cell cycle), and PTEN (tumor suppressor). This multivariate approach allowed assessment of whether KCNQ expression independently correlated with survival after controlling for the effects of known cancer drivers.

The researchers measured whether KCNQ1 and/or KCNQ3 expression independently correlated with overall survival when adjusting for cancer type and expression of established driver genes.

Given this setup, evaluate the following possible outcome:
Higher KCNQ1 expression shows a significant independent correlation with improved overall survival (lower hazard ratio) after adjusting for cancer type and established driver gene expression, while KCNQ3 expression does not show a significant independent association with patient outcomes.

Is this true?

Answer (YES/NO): YES